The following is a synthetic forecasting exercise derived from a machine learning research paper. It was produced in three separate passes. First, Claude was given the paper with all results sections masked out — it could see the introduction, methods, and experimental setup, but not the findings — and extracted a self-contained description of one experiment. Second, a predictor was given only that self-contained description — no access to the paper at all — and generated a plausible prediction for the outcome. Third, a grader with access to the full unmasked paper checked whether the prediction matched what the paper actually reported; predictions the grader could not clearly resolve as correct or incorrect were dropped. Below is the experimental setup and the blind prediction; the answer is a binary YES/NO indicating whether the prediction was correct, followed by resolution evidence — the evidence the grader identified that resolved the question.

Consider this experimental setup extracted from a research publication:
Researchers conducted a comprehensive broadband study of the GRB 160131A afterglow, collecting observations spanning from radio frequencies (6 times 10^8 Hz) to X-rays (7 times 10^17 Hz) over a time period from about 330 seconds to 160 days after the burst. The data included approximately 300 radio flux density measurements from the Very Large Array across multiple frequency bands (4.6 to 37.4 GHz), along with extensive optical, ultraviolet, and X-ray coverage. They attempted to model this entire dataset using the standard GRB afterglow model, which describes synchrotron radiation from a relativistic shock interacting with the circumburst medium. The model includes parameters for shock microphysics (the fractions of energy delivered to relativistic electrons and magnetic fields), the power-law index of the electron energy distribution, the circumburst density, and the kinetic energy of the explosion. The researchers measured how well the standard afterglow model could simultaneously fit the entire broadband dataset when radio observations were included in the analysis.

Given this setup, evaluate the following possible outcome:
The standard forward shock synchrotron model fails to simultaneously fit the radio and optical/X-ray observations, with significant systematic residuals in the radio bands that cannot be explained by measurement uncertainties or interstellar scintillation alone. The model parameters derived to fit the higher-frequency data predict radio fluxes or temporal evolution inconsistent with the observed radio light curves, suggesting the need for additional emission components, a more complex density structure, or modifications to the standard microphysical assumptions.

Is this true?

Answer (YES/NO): YES